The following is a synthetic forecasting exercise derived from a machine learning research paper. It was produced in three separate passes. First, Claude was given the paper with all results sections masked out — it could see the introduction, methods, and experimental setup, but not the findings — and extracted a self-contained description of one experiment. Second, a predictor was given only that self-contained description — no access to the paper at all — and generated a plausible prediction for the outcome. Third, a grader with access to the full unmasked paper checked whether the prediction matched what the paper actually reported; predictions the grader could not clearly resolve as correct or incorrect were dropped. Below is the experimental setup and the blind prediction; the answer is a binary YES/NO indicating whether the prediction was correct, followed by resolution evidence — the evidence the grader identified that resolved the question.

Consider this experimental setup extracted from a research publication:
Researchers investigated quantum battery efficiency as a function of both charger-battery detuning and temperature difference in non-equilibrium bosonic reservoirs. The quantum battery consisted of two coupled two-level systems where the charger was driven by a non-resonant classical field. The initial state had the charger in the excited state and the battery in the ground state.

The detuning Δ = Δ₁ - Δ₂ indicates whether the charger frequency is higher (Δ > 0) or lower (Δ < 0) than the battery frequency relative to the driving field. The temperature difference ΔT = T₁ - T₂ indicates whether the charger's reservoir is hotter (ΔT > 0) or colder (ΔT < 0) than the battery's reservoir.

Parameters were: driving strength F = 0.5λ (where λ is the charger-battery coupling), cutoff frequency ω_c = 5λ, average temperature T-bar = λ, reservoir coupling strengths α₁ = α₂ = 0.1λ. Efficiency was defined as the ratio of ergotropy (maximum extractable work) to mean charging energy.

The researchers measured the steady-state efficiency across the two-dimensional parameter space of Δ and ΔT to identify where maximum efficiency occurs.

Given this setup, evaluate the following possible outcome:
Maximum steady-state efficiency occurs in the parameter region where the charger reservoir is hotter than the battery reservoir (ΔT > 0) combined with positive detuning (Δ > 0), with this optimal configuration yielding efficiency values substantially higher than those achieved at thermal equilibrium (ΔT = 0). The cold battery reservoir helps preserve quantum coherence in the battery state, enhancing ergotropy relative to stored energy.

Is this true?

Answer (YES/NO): YES